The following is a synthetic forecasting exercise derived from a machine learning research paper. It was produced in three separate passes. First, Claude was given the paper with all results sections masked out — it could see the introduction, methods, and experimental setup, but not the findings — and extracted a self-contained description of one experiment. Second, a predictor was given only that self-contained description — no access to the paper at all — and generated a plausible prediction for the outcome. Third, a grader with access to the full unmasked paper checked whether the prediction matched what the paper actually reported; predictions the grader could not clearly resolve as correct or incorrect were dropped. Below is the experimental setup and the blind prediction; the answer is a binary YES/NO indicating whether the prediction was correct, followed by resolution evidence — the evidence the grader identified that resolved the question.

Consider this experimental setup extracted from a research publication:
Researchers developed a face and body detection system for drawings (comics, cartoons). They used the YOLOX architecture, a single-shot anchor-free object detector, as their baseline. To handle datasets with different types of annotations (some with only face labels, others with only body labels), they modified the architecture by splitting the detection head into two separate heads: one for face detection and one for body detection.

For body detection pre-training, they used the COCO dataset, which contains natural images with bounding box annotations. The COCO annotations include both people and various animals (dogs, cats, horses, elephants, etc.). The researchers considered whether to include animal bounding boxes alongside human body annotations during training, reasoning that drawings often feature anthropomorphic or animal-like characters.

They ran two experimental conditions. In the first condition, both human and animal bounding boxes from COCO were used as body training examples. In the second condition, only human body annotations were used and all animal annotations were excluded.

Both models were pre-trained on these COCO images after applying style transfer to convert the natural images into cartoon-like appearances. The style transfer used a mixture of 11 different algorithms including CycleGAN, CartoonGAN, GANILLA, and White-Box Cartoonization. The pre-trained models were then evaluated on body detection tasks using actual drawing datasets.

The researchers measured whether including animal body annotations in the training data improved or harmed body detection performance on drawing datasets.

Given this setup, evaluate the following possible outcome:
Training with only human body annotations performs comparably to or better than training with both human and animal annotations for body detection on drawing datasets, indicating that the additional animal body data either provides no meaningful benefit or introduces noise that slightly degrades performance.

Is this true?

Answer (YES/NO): NO